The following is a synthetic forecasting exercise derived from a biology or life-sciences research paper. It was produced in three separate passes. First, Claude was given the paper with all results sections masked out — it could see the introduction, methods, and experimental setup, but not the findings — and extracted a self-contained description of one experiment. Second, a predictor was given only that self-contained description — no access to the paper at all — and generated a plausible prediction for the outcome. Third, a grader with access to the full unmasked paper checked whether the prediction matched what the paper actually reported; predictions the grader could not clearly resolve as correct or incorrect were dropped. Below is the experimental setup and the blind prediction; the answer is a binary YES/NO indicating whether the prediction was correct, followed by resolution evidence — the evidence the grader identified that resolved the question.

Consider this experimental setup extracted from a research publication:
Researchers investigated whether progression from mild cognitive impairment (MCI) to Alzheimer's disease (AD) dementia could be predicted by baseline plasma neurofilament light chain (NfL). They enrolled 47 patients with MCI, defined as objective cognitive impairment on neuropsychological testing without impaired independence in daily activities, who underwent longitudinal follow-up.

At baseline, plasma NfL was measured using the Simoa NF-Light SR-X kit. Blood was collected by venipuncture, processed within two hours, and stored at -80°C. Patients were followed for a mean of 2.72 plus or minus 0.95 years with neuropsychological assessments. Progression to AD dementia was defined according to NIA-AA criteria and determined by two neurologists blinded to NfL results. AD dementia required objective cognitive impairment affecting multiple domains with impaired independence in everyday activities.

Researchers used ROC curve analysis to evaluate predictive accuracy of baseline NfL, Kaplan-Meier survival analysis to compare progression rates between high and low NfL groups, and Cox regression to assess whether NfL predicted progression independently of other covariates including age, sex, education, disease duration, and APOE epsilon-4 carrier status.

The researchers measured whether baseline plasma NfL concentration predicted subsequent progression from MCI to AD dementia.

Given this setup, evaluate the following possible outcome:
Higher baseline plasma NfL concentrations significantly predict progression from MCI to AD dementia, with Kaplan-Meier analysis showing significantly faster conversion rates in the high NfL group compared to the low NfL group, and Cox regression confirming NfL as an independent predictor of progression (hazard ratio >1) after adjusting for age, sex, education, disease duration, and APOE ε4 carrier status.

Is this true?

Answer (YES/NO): NO